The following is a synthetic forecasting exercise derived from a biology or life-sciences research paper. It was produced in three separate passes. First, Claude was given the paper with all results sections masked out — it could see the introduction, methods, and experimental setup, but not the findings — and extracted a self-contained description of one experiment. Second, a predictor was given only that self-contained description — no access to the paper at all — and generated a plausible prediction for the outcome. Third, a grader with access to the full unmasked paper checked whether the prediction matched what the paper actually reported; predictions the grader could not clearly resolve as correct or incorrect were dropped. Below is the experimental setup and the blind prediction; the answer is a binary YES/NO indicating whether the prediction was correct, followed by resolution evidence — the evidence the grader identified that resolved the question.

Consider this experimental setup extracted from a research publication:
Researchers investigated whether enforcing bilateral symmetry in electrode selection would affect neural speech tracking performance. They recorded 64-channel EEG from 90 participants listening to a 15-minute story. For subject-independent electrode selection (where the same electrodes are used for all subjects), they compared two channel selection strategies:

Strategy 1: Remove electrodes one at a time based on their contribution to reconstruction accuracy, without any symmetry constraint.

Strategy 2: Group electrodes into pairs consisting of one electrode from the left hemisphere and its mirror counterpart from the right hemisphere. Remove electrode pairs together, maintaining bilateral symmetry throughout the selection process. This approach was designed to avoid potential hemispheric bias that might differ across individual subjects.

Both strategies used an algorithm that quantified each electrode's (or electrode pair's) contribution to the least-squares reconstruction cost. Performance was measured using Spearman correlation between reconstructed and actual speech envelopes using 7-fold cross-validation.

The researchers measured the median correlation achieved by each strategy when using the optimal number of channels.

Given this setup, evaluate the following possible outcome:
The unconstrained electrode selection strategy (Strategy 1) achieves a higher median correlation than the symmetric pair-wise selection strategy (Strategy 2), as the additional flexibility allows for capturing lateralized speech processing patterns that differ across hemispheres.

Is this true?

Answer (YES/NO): NO